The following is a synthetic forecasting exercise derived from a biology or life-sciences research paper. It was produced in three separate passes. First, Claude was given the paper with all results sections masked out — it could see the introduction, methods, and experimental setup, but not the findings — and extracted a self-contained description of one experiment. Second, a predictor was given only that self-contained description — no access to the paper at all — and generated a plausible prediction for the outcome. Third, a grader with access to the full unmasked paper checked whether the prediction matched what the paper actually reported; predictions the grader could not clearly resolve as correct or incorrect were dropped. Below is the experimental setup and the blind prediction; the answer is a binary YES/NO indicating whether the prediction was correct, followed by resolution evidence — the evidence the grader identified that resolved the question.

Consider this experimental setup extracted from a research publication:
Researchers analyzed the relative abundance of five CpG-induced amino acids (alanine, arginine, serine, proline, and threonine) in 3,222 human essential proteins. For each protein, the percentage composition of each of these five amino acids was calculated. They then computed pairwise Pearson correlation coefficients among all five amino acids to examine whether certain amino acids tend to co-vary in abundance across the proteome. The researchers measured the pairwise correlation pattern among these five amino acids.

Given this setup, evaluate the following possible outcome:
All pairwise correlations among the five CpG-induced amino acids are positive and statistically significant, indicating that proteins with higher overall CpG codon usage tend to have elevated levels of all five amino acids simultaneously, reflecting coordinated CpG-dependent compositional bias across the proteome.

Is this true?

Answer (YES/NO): NO